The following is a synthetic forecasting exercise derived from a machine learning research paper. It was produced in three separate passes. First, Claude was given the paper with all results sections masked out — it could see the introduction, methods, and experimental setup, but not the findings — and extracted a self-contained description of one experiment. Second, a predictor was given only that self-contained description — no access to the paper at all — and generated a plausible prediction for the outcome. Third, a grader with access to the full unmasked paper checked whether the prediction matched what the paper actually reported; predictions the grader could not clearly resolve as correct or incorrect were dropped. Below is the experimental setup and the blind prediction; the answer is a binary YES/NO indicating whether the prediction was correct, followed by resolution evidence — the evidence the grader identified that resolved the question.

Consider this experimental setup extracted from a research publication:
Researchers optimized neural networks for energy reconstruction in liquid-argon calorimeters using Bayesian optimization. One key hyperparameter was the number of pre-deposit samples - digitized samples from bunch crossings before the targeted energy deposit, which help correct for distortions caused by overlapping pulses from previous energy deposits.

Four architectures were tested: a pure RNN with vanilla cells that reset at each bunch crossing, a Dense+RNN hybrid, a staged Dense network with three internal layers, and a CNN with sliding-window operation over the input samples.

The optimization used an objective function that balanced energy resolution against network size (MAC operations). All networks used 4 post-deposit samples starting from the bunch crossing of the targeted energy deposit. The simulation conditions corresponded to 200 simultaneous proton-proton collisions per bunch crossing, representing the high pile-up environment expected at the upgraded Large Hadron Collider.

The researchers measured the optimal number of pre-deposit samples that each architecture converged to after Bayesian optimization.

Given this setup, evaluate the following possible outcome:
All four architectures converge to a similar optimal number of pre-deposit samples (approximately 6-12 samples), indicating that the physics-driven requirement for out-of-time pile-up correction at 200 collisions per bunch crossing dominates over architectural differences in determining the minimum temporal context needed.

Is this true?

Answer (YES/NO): NO